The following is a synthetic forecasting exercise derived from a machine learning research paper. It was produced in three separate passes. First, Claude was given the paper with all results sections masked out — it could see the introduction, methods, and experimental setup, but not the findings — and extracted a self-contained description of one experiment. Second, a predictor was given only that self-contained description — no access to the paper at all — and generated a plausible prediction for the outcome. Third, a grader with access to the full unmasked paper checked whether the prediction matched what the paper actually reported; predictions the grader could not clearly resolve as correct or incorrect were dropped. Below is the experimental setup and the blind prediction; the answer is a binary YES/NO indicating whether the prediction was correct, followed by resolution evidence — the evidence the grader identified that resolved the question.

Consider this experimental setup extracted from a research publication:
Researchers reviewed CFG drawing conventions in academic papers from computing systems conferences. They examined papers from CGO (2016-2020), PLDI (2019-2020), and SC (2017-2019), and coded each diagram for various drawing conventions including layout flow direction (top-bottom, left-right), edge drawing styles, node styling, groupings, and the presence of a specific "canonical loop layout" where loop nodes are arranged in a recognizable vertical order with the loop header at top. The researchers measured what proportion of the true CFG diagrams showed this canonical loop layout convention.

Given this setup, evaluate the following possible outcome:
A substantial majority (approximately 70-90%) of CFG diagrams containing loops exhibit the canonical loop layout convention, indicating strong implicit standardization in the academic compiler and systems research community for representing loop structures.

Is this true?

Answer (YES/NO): NO